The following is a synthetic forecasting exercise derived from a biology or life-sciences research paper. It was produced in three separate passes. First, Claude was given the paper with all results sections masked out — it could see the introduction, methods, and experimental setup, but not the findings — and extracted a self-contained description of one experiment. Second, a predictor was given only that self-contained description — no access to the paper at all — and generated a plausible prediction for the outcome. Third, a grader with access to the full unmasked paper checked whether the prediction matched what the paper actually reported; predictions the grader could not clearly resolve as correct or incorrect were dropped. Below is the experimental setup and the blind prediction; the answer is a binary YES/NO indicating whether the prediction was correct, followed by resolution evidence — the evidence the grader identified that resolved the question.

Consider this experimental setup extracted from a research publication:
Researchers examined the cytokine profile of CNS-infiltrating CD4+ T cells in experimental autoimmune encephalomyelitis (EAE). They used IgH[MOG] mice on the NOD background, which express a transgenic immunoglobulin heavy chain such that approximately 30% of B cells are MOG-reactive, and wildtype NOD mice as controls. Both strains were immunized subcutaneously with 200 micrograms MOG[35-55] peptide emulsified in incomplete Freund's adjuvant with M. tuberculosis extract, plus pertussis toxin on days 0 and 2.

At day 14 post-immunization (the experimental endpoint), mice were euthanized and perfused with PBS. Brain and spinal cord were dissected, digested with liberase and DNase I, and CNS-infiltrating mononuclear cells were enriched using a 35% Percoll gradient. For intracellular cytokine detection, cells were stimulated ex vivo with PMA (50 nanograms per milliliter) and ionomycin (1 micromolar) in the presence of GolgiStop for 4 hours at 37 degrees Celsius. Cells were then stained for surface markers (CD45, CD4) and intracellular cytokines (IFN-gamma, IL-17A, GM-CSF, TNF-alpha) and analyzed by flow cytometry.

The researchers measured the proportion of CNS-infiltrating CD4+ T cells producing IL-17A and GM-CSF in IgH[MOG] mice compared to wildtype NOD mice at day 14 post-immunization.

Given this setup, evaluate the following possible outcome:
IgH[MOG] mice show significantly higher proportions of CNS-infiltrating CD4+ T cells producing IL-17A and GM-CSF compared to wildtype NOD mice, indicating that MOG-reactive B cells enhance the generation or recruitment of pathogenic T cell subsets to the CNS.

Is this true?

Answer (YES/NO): YES